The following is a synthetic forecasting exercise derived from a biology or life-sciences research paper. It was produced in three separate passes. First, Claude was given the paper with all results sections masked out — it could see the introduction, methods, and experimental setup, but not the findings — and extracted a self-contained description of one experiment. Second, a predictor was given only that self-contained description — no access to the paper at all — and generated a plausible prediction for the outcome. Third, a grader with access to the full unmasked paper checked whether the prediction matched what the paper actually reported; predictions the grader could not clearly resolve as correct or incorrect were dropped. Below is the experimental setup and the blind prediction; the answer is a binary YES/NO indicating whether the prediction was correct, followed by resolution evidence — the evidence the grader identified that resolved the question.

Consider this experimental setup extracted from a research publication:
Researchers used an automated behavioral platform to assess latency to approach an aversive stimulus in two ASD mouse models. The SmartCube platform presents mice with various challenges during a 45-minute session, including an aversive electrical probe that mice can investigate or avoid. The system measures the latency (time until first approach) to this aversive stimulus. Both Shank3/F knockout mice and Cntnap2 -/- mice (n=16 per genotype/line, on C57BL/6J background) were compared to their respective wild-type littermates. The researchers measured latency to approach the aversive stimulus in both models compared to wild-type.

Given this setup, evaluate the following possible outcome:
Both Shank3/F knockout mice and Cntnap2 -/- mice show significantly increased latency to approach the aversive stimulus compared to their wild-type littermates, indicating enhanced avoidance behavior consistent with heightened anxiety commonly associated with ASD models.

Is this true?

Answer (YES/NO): NO